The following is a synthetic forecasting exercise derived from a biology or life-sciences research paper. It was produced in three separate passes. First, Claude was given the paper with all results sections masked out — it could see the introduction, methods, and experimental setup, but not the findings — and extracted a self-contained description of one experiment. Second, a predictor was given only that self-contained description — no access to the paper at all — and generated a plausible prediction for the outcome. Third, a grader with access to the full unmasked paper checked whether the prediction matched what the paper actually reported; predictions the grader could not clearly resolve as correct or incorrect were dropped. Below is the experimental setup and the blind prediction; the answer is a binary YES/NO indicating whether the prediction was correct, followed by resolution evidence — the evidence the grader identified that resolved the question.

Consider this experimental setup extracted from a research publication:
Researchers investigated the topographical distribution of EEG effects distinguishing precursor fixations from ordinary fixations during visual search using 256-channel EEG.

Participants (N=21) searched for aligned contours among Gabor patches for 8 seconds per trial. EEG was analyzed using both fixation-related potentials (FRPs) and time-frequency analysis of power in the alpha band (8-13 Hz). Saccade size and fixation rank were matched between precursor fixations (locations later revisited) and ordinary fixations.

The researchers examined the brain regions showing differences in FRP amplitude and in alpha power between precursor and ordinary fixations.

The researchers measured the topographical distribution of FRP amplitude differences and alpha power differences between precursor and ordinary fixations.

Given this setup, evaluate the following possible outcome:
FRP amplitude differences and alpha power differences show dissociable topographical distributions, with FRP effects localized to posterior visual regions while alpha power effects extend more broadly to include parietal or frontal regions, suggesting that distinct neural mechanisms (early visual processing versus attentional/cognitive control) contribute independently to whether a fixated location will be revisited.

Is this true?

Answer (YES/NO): YES